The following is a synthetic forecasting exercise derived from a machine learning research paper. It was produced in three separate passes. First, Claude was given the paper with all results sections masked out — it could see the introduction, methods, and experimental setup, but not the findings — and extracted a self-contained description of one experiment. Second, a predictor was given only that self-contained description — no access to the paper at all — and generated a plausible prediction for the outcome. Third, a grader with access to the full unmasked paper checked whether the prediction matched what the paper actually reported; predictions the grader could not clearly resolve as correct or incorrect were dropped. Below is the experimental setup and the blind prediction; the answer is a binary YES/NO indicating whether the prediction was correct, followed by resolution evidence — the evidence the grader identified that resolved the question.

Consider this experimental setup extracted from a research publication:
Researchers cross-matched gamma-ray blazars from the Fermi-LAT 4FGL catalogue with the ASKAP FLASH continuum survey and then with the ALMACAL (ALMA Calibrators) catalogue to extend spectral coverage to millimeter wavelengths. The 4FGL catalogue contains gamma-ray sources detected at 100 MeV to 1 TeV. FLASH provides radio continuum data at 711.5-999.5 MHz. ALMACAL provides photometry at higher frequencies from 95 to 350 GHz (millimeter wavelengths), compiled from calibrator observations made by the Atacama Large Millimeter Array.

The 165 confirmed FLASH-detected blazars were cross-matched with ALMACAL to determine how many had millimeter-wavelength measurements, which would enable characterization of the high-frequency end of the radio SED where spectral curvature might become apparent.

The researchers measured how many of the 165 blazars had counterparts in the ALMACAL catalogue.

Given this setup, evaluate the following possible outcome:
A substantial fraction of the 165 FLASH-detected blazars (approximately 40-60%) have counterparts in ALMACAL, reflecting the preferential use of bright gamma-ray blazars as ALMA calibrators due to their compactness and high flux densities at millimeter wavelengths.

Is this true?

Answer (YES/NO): NO